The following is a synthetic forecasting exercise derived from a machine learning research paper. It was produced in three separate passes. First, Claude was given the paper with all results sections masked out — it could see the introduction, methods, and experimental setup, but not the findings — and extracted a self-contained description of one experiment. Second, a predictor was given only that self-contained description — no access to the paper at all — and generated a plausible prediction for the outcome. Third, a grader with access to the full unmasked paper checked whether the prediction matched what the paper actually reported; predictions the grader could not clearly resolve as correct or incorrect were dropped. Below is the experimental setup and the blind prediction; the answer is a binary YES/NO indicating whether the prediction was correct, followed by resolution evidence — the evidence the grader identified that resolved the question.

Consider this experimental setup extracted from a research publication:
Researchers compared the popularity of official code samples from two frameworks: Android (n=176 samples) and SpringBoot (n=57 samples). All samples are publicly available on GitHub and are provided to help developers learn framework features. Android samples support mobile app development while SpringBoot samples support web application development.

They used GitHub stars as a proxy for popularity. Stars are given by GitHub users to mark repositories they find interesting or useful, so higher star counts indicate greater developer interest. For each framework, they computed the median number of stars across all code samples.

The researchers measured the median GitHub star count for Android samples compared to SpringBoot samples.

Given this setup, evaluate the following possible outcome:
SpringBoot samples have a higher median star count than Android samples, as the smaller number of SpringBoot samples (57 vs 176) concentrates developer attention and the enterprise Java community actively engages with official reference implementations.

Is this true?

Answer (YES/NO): NO